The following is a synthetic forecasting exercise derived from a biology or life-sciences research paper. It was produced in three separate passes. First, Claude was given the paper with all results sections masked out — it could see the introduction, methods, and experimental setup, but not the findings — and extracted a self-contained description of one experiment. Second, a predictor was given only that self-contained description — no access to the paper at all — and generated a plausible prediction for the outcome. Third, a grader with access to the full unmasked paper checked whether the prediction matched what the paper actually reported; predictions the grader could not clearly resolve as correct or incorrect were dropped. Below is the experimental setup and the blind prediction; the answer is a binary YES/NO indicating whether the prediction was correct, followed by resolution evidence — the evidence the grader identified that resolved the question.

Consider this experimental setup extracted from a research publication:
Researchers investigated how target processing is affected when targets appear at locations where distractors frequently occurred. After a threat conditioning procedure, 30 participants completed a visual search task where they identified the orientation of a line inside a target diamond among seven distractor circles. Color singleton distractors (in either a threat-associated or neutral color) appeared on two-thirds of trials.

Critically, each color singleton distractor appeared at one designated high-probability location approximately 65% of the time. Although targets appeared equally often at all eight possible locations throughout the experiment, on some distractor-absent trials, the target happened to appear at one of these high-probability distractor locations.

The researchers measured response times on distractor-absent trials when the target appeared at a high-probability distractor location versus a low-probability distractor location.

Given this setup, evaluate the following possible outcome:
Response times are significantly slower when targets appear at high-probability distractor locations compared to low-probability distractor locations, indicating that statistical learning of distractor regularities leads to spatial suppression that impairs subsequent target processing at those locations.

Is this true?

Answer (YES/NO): YES